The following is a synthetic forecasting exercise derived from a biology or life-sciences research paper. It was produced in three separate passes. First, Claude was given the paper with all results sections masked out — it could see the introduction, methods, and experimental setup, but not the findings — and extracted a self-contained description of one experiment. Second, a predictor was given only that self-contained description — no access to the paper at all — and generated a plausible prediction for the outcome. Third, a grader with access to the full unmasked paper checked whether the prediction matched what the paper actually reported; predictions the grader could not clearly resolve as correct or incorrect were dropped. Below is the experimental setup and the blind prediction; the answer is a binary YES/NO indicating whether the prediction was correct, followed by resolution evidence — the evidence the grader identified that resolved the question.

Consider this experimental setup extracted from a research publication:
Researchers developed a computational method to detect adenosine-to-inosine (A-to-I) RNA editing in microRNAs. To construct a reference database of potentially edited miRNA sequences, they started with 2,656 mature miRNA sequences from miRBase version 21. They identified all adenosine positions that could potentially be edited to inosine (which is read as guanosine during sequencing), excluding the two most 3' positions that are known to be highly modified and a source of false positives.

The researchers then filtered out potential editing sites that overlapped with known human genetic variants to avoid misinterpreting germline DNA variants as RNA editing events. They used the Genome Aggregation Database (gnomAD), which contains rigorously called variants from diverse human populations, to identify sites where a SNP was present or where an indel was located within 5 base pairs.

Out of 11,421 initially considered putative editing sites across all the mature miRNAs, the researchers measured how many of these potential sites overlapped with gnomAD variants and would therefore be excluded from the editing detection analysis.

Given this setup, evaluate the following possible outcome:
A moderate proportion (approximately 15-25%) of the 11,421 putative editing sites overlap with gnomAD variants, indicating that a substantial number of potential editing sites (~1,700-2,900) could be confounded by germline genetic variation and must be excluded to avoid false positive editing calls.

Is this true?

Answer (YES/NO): YES